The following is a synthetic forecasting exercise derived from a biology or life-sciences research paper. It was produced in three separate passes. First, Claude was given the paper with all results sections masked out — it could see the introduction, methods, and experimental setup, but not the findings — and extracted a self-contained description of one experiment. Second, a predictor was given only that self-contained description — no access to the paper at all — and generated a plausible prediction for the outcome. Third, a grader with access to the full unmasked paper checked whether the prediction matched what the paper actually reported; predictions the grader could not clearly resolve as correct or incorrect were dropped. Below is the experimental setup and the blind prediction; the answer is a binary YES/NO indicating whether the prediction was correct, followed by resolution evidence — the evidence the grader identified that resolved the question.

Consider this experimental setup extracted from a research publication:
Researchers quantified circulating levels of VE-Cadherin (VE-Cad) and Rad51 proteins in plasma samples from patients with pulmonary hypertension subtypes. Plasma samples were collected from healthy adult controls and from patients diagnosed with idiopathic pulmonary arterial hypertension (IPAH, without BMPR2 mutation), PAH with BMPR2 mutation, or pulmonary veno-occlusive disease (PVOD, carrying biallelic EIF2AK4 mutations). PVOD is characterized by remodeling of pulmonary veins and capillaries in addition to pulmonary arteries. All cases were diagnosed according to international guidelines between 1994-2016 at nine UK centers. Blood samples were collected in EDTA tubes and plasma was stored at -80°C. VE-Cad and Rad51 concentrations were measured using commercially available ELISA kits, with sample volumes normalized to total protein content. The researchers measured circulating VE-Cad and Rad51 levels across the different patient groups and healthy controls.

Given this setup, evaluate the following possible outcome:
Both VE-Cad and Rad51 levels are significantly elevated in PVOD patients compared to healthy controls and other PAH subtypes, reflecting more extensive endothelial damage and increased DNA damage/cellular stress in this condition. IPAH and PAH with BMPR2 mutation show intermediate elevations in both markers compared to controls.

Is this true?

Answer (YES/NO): NO